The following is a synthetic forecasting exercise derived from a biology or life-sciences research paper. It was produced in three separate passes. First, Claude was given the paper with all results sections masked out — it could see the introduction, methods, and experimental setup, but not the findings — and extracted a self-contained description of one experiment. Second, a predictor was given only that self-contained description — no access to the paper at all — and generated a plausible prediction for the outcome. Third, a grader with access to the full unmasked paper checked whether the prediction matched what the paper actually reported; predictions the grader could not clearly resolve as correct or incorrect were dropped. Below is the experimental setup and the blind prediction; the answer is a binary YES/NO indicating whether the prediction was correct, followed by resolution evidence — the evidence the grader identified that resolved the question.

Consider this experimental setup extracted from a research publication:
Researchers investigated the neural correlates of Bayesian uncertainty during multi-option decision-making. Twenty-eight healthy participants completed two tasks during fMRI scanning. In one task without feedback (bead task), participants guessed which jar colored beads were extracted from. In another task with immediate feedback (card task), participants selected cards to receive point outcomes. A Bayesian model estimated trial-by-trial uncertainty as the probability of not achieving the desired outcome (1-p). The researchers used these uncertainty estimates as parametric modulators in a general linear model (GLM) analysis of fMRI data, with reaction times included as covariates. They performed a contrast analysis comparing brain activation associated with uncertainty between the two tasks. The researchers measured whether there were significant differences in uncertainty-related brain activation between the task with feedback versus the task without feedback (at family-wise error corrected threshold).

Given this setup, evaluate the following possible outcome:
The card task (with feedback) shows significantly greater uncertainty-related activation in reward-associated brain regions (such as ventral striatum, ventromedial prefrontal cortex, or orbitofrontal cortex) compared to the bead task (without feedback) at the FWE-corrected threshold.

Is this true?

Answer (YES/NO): NO